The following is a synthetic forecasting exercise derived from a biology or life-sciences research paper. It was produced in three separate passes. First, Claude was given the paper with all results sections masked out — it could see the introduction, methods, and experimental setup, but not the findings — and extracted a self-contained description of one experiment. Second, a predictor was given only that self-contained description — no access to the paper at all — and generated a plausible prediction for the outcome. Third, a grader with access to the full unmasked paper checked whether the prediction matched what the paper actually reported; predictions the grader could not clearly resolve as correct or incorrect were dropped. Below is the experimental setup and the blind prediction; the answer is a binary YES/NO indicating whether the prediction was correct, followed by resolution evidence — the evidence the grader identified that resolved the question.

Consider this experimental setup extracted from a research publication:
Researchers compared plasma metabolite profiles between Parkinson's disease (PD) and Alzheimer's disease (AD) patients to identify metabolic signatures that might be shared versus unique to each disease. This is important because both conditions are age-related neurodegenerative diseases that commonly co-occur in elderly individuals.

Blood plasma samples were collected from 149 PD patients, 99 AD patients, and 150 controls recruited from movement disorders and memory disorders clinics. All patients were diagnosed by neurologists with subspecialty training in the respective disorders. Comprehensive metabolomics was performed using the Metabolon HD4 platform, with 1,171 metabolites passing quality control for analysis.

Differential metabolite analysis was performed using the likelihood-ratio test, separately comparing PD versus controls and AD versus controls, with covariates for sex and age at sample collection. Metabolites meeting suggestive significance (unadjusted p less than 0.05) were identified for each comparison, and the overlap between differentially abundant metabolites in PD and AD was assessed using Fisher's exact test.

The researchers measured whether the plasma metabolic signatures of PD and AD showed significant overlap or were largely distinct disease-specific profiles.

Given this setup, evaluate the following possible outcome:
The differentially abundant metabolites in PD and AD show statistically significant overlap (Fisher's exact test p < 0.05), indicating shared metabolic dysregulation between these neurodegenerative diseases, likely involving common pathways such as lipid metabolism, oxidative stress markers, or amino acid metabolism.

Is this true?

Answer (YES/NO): YES